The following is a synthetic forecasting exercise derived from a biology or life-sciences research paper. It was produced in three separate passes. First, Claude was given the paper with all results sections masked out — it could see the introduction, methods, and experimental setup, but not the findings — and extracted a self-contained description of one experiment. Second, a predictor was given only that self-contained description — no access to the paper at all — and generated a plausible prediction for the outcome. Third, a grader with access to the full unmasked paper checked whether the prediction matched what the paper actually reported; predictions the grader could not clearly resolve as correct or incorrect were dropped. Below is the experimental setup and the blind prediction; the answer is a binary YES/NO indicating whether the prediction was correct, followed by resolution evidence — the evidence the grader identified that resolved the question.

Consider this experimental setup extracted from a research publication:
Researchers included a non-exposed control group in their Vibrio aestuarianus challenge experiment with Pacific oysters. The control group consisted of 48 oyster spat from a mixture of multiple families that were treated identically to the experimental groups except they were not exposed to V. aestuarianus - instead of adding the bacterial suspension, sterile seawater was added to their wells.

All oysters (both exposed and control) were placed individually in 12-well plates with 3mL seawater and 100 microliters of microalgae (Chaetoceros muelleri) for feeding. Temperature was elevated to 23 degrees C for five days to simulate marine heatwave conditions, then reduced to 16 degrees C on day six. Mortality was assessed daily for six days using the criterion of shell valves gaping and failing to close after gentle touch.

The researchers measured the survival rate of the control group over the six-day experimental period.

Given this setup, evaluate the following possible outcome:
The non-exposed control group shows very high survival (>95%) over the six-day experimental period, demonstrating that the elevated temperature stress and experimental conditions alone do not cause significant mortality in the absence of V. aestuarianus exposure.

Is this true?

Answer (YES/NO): YES